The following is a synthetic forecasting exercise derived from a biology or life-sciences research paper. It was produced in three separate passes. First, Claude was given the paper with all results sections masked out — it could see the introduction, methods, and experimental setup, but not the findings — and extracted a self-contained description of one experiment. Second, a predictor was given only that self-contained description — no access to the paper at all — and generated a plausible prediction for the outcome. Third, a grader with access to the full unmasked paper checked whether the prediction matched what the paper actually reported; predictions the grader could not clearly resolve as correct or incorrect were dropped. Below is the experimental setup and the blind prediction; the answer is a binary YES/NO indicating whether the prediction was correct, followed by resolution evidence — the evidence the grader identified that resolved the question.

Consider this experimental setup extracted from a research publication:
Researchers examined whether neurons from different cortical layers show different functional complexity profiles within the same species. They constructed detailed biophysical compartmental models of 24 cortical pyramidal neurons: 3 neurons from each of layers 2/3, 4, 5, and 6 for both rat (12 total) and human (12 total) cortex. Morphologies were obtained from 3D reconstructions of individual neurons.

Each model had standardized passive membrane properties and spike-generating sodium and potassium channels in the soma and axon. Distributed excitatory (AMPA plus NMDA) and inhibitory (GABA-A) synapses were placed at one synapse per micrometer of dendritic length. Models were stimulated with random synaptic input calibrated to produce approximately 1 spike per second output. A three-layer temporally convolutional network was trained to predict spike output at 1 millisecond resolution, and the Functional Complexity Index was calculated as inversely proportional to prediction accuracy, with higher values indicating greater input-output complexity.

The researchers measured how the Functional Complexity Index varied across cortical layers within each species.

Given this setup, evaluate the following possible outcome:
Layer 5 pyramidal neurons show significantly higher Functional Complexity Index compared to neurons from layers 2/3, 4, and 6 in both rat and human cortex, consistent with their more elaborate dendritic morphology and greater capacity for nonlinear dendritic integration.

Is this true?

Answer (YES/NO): NO